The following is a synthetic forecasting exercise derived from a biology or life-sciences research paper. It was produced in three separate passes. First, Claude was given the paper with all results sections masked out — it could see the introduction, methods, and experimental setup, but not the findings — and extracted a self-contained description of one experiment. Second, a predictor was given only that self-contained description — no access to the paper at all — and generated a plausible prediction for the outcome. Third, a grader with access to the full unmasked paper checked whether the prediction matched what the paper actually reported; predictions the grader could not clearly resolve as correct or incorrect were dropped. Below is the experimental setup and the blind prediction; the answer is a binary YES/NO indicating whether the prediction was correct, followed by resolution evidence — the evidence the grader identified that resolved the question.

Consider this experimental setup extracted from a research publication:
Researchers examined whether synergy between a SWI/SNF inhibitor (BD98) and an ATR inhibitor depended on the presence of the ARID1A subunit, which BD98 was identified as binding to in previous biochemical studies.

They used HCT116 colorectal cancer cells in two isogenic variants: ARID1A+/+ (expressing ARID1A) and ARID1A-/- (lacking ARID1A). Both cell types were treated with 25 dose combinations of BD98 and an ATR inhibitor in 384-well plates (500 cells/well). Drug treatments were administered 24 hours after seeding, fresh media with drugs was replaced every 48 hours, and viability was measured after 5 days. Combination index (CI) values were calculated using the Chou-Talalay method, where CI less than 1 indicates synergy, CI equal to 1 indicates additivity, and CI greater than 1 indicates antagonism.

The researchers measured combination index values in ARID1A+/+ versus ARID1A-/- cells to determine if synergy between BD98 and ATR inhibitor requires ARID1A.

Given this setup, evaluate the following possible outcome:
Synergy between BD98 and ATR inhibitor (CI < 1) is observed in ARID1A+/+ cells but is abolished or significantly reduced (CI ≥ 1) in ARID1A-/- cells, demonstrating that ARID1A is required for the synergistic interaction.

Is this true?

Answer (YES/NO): YES